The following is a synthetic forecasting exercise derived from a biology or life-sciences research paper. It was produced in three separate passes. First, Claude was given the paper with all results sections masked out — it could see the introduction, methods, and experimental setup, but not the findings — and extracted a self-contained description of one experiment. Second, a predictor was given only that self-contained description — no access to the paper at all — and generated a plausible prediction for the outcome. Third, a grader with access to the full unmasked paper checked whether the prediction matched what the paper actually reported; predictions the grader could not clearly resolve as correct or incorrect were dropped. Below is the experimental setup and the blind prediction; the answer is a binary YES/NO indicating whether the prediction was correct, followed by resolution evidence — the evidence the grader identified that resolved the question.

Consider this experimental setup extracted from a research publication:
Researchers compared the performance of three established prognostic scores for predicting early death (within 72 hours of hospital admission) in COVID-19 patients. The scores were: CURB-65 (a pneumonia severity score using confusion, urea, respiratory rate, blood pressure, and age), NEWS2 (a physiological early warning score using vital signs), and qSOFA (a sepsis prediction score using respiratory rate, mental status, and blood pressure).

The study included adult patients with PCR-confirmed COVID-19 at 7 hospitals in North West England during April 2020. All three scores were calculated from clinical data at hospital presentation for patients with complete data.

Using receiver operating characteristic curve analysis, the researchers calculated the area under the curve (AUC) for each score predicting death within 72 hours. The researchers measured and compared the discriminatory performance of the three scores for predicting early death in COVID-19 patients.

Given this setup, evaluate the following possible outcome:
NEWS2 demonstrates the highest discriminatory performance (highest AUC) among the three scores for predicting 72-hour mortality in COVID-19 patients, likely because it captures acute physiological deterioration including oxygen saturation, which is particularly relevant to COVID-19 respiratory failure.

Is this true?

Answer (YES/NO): NO